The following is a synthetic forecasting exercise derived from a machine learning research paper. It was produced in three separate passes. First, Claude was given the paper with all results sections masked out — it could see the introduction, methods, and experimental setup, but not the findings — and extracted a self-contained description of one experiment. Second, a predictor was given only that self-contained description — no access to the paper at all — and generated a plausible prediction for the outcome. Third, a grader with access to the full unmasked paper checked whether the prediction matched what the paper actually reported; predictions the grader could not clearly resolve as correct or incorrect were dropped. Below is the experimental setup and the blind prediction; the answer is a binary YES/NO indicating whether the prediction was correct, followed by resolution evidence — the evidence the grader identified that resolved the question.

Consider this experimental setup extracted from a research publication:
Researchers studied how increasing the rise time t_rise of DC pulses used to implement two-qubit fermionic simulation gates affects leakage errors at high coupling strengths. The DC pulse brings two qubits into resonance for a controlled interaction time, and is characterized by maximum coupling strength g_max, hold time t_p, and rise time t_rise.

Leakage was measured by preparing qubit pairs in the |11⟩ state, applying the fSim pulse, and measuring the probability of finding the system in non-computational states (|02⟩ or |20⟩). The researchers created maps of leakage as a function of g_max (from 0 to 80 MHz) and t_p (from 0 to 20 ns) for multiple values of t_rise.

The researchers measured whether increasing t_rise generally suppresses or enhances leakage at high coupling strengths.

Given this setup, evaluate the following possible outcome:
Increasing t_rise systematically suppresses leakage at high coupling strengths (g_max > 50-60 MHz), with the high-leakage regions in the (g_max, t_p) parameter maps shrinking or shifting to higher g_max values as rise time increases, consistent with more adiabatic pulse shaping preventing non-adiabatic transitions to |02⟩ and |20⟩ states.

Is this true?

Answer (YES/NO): YES